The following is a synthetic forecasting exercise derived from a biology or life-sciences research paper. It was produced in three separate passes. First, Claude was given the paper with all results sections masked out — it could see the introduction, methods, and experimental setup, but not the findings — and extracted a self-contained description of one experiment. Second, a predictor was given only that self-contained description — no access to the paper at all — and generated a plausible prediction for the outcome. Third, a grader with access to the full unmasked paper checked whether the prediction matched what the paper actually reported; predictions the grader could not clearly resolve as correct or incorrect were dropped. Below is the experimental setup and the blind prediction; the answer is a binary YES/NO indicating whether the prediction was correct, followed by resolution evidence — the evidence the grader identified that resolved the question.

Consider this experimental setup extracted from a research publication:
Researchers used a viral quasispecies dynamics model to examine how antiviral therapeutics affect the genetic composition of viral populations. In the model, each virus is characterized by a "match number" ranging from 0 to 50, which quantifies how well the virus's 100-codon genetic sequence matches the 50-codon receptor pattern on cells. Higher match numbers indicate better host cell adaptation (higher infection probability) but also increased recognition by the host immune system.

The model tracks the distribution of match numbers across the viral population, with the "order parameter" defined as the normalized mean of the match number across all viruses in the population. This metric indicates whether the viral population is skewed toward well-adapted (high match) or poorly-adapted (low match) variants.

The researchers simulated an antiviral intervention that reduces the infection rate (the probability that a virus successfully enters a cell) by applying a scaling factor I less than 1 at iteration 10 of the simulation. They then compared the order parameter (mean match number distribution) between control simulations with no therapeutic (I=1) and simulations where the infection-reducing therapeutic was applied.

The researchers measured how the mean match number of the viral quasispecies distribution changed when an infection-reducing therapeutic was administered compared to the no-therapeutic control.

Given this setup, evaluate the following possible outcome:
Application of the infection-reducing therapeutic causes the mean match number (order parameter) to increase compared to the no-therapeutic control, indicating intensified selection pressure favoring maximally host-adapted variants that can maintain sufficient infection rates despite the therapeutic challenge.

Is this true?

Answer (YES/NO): YES